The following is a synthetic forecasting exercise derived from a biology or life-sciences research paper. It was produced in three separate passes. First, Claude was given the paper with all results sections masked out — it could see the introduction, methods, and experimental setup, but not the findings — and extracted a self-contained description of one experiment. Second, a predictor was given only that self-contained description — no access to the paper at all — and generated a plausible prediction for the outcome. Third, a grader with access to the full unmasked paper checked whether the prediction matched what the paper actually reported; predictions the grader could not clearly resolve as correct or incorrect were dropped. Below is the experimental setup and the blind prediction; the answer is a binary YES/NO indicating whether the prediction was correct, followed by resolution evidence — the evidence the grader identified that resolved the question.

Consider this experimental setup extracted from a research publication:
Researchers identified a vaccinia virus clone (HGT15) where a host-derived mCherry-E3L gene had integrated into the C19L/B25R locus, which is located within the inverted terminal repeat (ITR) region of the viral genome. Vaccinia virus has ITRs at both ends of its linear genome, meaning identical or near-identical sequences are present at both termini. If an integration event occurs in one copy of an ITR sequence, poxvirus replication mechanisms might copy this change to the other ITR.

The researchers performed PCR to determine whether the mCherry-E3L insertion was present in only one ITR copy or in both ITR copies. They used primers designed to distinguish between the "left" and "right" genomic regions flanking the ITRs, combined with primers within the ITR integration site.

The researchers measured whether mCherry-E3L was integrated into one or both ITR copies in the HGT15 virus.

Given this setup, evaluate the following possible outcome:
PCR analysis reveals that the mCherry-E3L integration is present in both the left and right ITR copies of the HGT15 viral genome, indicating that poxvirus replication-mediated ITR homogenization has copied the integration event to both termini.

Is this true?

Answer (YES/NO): YES